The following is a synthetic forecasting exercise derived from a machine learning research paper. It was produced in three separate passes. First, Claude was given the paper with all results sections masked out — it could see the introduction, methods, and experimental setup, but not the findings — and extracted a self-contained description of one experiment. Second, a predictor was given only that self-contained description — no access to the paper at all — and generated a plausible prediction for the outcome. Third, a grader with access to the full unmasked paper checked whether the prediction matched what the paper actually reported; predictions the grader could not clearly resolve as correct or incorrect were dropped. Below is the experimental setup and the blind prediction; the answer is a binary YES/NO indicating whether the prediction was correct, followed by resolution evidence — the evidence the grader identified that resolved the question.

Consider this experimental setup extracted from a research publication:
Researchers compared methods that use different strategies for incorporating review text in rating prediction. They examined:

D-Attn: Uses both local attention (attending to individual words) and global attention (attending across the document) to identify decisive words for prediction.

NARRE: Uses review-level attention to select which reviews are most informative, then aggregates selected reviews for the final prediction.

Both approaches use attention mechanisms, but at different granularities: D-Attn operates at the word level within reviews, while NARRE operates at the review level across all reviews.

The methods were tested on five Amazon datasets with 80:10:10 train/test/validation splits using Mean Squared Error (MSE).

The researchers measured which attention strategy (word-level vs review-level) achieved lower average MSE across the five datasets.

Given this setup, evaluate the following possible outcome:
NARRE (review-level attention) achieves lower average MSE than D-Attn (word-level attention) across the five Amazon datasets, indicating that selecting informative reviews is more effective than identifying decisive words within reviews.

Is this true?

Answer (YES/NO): YES